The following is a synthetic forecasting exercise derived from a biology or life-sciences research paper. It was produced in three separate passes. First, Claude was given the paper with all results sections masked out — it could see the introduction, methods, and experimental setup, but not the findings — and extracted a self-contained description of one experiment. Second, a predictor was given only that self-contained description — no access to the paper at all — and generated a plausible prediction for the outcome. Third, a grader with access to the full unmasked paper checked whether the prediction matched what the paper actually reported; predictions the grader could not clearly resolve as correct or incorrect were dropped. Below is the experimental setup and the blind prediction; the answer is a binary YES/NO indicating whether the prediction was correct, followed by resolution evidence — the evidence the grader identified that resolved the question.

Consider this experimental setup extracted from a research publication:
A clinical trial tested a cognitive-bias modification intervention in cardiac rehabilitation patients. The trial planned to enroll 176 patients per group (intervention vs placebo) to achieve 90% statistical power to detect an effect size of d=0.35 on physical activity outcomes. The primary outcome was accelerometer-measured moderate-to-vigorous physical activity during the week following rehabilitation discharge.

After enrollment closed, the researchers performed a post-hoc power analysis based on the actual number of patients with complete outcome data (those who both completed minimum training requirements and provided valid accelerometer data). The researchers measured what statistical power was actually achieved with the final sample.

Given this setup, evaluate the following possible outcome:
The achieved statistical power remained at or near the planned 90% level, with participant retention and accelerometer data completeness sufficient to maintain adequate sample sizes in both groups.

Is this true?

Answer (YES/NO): NO